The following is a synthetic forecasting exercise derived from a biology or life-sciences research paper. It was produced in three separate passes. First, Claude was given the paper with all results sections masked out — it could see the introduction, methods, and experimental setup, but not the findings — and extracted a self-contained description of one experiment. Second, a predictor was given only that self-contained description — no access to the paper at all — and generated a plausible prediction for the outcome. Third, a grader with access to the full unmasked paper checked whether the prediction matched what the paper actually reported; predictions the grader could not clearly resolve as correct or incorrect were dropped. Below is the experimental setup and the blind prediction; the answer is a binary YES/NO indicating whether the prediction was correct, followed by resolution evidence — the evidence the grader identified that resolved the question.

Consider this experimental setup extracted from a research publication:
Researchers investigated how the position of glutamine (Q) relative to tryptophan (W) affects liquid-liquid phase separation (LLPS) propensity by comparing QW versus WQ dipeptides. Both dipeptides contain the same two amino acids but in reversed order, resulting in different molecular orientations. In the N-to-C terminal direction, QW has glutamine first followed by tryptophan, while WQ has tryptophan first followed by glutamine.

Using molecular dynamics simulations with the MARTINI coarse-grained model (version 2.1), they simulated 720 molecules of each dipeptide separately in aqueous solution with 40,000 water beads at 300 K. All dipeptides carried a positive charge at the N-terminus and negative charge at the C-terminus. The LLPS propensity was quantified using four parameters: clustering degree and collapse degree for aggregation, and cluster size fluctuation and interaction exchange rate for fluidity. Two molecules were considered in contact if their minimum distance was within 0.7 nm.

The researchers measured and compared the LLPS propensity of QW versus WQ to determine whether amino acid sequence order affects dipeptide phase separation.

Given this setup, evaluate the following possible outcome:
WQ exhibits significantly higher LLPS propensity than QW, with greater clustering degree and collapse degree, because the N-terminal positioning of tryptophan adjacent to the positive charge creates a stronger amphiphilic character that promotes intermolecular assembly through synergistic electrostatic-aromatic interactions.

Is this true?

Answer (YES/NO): NO